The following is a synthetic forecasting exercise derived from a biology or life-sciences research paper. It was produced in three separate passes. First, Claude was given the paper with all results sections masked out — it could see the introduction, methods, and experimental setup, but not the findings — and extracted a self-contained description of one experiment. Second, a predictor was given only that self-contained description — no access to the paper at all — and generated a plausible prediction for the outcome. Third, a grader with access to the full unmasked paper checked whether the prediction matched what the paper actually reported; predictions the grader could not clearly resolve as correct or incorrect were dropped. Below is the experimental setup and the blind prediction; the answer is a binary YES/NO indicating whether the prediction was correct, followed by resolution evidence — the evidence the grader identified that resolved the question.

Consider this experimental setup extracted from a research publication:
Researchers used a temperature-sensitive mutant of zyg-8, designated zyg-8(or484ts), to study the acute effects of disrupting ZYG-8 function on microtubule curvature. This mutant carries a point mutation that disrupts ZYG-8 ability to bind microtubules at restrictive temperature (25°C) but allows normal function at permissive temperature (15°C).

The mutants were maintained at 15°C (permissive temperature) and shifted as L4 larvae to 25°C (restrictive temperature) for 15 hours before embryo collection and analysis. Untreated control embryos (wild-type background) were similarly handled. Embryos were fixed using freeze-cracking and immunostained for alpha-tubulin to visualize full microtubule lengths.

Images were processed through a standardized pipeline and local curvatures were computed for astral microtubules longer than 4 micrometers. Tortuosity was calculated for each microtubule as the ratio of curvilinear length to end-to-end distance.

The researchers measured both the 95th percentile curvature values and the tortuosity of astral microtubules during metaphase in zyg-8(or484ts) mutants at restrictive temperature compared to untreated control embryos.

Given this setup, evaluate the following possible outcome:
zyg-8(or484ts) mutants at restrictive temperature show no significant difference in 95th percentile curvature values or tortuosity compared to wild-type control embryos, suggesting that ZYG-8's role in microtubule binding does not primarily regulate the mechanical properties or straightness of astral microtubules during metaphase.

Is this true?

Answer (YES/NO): NO